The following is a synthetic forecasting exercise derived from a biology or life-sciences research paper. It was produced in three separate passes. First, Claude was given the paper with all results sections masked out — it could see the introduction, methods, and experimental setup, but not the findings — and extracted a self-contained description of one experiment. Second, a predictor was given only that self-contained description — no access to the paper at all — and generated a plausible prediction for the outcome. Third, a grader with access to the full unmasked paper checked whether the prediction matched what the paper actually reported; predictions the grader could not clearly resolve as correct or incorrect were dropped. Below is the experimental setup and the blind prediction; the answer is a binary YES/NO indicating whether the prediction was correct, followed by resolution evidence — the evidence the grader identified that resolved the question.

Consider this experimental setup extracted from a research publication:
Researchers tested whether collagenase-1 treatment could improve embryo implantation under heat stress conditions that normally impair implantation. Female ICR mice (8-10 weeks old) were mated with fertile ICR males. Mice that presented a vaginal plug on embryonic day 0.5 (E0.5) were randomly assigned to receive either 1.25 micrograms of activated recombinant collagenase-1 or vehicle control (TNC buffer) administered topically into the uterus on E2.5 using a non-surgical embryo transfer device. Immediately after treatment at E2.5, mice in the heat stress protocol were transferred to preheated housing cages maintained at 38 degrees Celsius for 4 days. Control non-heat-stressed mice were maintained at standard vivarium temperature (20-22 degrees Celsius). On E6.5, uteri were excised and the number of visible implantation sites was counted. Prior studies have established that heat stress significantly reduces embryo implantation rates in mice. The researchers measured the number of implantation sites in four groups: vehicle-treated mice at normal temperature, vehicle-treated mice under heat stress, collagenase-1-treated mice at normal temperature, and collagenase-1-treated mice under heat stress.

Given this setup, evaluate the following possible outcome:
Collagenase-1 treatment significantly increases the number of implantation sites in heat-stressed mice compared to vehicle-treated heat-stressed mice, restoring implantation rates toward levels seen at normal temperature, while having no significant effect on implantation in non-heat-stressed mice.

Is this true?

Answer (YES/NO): NO